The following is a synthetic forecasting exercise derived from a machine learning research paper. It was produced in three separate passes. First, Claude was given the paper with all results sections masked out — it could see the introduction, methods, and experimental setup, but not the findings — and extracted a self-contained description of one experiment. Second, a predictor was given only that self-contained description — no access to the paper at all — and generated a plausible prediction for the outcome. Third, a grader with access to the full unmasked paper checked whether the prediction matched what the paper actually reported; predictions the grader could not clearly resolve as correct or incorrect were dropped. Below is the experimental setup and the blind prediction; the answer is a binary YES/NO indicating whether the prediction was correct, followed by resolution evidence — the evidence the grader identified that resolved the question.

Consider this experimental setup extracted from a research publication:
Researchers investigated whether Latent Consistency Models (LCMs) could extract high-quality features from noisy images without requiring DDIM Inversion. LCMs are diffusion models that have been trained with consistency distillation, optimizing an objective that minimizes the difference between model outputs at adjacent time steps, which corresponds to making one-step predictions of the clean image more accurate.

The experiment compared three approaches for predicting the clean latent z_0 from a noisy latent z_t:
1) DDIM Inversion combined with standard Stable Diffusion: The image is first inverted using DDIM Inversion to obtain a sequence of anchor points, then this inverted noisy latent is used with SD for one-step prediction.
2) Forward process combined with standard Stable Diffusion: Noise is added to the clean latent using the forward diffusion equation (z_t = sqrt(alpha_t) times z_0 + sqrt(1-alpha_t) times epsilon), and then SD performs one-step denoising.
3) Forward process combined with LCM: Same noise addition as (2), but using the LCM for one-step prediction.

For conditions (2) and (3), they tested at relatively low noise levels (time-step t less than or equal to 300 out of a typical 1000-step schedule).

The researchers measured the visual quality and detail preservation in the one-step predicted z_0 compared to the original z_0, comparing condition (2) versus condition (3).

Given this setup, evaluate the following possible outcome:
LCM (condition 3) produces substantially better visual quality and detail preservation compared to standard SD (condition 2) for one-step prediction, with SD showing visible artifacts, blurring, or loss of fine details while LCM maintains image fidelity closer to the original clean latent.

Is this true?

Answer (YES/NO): YES